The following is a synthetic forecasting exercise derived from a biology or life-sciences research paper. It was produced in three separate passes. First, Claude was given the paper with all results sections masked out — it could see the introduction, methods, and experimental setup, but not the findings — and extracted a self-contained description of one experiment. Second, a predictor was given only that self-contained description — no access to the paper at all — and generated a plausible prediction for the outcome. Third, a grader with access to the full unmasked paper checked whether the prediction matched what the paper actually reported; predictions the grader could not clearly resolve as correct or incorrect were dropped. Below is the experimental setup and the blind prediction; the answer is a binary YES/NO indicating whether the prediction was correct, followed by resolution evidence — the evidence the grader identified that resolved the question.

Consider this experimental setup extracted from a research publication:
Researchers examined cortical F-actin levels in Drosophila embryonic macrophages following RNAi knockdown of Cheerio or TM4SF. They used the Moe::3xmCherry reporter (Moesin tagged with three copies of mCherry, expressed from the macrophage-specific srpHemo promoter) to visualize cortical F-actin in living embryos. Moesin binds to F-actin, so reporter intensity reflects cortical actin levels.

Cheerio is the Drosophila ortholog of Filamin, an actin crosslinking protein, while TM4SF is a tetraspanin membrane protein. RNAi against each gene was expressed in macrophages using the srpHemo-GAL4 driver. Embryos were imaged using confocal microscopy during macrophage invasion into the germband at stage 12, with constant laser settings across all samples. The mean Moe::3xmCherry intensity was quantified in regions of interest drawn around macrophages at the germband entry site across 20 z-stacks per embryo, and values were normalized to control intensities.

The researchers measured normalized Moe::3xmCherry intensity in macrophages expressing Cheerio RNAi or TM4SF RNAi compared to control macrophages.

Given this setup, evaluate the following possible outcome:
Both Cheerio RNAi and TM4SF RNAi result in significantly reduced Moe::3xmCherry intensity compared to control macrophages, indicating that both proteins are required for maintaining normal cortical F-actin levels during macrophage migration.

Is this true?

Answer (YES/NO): YES